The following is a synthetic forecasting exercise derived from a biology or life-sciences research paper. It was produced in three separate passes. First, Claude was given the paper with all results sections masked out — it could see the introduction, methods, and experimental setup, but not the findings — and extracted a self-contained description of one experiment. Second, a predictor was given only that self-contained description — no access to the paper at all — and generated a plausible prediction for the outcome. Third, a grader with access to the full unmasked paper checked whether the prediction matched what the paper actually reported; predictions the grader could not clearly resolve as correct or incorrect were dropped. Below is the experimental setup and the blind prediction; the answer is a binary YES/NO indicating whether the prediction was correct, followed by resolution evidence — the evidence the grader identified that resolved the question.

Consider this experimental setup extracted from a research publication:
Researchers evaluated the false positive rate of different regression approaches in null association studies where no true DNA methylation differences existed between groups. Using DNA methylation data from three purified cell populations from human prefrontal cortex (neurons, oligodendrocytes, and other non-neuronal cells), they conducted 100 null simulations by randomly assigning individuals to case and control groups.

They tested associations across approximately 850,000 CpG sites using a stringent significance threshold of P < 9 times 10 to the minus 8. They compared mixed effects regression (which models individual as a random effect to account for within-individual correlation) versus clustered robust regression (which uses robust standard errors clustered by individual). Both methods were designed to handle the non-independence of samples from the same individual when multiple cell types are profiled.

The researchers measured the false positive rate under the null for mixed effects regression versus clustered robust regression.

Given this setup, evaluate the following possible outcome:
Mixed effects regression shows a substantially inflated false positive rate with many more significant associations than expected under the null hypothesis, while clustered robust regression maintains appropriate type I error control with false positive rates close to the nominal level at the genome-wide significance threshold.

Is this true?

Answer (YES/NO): YES